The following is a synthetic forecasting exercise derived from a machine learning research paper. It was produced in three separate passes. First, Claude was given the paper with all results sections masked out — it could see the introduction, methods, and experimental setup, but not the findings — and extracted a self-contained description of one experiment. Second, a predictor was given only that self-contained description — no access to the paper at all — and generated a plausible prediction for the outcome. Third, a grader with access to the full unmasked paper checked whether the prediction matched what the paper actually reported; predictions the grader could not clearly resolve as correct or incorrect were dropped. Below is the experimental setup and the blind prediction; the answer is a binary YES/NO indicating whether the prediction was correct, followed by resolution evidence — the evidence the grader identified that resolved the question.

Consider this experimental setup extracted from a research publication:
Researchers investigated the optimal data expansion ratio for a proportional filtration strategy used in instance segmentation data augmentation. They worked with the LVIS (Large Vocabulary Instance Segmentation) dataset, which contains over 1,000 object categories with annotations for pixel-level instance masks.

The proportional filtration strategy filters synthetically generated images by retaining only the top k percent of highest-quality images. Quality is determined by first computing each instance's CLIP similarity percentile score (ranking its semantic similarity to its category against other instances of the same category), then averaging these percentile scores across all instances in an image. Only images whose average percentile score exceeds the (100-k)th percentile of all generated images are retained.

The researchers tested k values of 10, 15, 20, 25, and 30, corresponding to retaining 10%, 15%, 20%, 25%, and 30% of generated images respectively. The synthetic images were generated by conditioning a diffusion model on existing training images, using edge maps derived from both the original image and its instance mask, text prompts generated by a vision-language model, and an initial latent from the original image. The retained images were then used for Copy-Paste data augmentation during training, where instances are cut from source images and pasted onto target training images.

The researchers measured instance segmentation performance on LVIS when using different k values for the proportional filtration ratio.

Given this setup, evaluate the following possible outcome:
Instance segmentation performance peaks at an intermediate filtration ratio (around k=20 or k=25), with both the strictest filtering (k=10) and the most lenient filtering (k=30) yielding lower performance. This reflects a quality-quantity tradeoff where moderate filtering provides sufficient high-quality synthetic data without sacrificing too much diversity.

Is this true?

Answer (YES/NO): YES